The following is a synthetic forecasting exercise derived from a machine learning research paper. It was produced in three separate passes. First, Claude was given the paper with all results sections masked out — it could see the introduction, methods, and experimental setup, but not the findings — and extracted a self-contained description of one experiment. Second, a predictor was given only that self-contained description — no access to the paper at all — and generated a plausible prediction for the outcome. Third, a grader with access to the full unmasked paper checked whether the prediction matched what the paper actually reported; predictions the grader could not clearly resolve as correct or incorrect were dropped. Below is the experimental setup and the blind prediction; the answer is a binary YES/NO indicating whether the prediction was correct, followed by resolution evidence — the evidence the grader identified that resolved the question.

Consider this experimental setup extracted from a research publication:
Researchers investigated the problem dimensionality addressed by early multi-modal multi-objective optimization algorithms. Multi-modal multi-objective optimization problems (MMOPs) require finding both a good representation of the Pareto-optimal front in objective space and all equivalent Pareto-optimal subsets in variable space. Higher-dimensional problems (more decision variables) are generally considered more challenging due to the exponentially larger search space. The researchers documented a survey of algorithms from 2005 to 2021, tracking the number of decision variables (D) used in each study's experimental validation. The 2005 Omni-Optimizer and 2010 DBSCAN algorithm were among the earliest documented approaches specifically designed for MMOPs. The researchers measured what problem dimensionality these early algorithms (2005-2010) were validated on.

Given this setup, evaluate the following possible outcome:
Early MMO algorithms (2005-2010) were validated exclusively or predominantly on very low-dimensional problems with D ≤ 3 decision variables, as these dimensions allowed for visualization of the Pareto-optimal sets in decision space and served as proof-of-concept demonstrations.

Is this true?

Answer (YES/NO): YES